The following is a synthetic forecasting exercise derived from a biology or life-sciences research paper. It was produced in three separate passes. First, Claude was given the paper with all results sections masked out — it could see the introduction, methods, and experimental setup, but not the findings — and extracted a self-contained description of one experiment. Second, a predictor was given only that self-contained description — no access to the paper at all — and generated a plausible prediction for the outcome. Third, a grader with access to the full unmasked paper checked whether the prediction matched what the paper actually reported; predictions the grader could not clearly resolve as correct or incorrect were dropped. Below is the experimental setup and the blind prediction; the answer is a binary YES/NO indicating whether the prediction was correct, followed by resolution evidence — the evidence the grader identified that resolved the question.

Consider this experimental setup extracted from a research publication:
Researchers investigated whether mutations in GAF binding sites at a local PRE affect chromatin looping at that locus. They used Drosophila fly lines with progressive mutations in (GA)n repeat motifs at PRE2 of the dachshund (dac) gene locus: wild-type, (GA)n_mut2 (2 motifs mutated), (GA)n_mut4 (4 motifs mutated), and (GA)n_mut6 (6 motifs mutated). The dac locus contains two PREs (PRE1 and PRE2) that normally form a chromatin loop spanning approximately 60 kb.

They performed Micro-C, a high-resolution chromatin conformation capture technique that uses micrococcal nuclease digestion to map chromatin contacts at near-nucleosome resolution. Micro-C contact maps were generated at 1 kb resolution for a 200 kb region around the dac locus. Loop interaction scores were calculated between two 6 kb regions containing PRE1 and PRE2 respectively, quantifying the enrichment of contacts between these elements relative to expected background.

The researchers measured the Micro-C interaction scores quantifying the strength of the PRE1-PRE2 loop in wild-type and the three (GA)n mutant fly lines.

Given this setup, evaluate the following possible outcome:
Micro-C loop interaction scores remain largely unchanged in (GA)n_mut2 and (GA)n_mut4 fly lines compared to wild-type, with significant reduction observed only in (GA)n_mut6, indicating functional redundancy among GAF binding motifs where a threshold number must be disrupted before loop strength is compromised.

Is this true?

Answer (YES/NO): NO